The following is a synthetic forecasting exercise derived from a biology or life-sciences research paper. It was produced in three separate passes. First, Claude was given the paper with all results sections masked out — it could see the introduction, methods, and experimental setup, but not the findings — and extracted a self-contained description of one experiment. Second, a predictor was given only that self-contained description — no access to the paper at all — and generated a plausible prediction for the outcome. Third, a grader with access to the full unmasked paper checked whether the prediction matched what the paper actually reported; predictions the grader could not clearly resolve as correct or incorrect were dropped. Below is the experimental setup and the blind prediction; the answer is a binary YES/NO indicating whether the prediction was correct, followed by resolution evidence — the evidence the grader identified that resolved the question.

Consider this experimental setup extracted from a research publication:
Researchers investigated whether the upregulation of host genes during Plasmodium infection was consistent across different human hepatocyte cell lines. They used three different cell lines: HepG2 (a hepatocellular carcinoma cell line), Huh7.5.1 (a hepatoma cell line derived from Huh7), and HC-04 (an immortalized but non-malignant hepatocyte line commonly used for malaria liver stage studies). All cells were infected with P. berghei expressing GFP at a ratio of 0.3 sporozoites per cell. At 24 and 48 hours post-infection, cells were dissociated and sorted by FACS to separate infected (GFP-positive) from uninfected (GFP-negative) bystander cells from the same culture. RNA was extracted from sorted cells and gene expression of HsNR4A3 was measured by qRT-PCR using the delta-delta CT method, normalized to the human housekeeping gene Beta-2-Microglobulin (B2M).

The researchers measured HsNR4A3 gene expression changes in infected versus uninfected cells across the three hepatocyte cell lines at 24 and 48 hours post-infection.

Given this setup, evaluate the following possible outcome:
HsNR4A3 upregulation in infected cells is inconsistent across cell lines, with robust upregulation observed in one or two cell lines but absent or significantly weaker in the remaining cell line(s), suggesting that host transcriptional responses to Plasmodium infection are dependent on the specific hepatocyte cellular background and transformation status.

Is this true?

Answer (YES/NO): YES